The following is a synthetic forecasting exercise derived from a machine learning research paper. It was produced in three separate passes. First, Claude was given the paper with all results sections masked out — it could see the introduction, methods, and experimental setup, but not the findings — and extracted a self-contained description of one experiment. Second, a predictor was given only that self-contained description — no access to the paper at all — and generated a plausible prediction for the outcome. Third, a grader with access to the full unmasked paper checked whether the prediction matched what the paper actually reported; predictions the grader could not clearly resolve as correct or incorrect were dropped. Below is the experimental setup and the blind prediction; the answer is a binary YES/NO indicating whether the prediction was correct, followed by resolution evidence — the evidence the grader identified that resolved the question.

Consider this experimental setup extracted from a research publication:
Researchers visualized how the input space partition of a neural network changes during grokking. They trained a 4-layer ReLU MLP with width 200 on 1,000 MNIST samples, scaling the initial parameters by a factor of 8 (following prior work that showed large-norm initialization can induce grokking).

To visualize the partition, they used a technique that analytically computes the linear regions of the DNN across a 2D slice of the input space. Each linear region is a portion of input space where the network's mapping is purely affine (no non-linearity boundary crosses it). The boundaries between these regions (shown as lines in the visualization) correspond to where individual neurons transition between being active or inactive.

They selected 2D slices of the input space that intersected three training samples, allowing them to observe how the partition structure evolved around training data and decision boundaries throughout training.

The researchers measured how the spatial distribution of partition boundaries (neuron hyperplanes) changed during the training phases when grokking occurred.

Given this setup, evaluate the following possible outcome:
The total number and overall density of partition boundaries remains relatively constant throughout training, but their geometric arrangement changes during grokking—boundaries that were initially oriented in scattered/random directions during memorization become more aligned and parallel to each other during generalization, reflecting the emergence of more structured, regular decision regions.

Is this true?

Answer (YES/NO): NO